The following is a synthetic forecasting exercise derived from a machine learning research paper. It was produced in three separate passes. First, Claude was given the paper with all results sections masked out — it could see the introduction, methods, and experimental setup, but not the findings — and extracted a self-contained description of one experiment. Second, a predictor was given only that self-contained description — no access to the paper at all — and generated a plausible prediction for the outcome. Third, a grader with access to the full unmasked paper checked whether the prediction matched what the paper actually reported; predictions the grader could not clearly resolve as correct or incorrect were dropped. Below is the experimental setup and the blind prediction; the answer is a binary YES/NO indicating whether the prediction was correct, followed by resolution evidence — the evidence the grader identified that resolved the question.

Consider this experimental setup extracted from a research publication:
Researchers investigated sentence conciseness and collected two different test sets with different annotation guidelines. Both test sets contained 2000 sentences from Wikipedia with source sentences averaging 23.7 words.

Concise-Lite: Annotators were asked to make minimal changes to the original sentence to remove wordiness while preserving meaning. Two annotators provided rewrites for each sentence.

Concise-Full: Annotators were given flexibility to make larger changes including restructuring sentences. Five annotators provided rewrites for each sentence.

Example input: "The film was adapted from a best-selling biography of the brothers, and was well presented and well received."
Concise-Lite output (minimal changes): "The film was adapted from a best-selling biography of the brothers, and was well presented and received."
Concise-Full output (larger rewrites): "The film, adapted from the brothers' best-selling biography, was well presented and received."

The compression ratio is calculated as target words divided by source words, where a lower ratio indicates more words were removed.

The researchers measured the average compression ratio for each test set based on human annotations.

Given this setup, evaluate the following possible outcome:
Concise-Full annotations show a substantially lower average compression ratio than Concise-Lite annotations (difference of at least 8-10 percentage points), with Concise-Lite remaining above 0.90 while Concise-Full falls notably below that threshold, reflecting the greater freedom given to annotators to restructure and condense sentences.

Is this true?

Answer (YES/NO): NO